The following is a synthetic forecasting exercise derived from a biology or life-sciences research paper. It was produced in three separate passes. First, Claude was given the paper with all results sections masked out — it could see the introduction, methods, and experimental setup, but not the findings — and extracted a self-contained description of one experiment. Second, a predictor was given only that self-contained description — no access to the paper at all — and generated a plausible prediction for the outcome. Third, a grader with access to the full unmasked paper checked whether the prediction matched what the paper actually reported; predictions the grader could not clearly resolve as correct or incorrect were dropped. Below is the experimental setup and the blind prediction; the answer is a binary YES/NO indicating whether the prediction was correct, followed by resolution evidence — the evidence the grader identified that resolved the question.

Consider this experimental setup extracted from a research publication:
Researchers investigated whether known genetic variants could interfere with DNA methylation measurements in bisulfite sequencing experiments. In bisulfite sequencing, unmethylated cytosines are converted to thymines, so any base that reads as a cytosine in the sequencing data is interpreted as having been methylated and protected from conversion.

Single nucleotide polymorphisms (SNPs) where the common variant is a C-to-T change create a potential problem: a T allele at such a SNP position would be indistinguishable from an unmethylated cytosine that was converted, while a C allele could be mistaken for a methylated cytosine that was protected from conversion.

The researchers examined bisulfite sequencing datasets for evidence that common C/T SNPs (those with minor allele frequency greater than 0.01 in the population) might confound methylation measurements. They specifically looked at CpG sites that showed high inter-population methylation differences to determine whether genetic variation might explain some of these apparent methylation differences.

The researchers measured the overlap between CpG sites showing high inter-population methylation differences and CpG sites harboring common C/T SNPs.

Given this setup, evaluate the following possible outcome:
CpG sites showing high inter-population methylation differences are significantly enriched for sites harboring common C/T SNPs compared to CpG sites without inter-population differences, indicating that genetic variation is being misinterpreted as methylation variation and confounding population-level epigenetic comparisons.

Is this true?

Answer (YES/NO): YES